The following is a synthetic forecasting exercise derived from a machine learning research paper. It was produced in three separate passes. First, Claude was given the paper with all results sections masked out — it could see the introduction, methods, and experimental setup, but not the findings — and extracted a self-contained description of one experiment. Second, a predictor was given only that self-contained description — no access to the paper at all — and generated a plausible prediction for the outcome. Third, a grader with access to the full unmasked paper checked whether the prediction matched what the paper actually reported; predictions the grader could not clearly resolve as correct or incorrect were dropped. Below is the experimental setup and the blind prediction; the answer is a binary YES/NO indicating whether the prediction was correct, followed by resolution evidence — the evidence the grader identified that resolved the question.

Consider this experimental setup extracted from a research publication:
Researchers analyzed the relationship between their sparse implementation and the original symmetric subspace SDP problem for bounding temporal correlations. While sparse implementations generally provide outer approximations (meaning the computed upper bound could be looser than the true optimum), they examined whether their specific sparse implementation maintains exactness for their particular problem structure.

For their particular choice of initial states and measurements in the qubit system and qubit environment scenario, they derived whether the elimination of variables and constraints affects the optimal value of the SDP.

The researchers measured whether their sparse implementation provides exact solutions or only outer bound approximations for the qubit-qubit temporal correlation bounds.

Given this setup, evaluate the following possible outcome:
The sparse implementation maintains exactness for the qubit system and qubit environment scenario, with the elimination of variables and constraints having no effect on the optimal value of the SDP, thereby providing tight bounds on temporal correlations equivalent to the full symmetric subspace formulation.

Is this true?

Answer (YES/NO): YES